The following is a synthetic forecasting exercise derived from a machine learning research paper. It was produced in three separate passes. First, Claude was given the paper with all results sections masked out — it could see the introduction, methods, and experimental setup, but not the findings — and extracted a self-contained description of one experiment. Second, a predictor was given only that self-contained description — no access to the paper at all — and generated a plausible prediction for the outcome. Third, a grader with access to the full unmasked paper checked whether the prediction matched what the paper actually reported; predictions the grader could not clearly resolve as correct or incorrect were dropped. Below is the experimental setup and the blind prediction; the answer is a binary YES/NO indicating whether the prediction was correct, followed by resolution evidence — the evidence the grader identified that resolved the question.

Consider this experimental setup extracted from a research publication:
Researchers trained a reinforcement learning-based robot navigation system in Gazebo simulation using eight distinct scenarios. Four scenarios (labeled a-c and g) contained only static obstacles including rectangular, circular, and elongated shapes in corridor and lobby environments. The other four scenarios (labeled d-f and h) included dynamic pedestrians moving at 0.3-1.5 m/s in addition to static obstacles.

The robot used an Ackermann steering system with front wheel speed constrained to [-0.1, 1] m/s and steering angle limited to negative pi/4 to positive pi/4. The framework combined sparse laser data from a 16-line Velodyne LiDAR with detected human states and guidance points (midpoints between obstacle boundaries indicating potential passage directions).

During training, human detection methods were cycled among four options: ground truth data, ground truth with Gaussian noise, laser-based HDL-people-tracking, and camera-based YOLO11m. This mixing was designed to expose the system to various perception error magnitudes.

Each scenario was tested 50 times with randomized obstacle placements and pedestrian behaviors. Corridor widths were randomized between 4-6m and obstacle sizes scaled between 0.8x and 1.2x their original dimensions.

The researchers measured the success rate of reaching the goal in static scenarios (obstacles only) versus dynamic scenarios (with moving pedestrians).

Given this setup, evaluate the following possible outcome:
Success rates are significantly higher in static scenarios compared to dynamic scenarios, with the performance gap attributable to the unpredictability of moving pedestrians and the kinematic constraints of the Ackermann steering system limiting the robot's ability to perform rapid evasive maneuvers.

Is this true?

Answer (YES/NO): NO